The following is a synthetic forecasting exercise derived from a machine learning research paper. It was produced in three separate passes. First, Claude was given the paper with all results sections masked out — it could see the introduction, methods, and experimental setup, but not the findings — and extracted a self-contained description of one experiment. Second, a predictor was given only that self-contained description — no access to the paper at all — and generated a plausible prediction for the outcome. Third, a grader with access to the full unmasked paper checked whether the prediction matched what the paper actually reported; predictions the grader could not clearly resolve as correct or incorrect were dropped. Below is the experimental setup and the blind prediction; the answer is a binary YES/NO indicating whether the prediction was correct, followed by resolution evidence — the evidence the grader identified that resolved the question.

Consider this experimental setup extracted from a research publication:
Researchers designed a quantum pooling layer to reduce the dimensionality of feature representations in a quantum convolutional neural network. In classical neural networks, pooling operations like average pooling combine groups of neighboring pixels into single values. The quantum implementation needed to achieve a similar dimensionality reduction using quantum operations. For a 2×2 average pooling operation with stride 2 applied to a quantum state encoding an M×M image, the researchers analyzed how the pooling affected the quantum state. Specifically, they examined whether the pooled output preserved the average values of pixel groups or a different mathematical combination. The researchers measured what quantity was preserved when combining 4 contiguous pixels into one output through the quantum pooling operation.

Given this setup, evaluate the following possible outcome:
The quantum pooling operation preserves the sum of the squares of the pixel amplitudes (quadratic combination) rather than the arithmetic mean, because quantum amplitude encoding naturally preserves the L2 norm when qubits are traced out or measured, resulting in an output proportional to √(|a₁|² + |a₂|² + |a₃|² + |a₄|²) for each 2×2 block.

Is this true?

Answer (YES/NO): YES